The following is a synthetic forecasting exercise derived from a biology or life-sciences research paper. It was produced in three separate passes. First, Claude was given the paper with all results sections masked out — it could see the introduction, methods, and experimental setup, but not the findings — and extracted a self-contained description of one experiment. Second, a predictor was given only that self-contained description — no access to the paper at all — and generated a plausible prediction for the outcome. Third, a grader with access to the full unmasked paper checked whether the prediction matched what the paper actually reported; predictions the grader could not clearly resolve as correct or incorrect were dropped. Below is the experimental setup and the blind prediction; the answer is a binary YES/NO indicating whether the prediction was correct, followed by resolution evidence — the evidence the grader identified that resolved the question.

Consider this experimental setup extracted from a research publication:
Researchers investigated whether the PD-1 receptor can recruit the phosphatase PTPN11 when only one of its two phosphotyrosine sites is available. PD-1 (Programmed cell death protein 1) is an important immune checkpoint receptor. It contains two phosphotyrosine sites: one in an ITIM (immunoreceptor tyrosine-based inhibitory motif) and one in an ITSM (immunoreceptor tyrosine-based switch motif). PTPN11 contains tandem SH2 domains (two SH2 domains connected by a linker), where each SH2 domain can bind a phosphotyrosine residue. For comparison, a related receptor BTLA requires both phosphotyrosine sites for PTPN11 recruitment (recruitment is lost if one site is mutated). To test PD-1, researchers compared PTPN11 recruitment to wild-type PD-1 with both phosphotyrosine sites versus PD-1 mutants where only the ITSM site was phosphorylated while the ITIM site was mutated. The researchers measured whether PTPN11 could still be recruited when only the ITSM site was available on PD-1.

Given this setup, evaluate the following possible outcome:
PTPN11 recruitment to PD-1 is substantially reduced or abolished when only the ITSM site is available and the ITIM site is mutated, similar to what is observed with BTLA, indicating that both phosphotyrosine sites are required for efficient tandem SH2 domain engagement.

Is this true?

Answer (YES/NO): NO